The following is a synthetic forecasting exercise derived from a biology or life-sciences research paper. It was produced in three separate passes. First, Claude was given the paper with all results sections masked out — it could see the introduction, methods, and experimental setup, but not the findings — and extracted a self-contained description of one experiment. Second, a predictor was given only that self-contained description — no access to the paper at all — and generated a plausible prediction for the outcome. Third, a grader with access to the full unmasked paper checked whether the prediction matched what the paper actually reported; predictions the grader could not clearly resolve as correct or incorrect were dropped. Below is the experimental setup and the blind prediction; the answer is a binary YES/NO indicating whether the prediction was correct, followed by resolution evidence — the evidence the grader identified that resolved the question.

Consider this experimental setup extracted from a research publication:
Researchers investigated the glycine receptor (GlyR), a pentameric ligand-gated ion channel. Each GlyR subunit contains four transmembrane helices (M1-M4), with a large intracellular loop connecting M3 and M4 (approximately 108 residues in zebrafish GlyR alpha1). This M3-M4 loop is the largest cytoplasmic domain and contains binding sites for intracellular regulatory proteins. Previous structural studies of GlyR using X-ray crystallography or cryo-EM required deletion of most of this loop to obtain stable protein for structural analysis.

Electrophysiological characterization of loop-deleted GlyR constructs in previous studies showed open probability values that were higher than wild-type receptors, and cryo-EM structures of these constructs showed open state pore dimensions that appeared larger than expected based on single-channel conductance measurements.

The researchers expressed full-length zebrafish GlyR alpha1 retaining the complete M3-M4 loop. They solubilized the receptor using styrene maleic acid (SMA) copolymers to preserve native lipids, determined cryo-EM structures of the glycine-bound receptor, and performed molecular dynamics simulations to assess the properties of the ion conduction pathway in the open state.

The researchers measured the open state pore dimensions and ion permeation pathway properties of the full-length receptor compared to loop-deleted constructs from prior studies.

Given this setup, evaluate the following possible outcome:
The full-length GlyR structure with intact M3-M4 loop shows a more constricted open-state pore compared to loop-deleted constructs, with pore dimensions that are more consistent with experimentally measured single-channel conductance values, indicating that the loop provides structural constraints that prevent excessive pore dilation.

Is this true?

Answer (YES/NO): YES